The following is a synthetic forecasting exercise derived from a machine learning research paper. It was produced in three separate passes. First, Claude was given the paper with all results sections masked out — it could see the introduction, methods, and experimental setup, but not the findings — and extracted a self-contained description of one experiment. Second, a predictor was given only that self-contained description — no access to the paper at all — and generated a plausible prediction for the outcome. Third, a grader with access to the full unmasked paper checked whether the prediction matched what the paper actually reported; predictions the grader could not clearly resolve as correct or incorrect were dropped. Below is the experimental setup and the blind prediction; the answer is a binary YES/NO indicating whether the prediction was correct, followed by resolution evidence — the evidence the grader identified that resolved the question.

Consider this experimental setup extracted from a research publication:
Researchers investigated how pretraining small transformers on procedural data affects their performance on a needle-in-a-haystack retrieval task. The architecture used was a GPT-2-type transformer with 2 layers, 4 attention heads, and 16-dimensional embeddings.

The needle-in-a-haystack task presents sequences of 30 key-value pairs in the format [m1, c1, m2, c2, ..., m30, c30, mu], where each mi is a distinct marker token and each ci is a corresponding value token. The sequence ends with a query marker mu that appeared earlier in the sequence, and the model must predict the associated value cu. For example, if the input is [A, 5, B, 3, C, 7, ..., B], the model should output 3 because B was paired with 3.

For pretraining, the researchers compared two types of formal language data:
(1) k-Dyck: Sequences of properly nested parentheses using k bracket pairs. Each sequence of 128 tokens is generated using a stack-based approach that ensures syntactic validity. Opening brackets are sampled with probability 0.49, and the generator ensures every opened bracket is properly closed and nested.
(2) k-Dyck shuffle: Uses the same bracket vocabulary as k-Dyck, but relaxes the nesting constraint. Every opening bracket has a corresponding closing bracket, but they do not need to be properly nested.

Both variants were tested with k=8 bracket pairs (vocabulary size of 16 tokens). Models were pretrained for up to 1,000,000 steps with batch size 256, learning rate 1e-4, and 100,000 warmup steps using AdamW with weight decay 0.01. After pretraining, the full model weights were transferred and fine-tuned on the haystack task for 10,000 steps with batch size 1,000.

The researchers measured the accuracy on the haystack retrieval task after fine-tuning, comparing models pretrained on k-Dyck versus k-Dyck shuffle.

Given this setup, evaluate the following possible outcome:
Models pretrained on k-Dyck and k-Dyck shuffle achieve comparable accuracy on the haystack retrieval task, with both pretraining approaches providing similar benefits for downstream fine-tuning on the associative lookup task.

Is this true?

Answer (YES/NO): NO